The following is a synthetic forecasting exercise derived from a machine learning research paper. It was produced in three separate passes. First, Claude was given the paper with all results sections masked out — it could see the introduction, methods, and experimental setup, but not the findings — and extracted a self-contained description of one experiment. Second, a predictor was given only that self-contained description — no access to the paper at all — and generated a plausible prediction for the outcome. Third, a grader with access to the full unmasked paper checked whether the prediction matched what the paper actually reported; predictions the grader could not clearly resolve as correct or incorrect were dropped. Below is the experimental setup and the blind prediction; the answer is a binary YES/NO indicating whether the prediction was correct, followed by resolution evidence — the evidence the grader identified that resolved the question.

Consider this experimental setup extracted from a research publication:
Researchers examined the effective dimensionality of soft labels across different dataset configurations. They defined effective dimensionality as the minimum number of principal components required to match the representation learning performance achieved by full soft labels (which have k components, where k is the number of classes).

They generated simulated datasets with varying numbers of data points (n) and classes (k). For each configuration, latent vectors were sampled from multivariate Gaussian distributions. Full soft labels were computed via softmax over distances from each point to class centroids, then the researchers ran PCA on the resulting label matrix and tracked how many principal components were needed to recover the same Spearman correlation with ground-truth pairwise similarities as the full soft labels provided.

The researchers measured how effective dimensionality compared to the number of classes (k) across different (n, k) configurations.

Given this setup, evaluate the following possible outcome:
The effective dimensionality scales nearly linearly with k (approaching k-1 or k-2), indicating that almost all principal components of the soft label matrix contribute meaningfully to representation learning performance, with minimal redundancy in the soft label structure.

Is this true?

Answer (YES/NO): NO